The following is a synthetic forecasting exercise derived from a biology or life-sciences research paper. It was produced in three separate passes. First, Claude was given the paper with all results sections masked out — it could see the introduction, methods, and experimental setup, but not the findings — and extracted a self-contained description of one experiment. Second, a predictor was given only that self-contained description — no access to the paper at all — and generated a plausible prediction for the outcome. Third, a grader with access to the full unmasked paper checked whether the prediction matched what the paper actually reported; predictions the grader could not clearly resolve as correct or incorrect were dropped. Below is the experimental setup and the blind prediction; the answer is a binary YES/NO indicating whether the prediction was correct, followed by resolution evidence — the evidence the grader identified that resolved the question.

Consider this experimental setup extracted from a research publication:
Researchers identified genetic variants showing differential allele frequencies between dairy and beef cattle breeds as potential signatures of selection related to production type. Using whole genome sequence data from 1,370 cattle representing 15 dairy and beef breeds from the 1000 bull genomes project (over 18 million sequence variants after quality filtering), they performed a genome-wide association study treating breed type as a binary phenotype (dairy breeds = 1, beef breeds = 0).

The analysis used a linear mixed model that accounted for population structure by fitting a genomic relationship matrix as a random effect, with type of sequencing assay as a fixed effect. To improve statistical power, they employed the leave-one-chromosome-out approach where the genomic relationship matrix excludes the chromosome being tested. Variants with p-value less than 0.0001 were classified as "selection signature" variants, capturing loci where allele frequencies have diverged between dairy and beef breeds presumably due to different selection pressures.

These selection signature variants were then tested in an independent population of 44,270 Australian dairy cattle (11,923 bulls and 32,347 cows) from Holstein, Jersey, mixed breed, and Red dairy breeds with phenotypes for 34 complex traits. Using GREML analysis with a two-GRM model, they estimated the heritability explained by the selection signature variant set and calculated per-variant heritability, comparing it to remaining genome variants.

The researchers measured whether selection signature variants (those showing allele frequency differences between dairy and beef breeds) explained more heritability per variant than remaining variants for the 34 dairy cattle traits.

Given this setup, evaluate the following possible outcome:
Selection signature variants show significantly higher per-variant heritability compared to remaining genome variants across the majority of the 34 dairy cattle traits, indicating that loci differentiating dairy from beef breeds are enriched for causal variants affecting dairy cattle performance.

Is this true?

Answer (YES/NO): NO